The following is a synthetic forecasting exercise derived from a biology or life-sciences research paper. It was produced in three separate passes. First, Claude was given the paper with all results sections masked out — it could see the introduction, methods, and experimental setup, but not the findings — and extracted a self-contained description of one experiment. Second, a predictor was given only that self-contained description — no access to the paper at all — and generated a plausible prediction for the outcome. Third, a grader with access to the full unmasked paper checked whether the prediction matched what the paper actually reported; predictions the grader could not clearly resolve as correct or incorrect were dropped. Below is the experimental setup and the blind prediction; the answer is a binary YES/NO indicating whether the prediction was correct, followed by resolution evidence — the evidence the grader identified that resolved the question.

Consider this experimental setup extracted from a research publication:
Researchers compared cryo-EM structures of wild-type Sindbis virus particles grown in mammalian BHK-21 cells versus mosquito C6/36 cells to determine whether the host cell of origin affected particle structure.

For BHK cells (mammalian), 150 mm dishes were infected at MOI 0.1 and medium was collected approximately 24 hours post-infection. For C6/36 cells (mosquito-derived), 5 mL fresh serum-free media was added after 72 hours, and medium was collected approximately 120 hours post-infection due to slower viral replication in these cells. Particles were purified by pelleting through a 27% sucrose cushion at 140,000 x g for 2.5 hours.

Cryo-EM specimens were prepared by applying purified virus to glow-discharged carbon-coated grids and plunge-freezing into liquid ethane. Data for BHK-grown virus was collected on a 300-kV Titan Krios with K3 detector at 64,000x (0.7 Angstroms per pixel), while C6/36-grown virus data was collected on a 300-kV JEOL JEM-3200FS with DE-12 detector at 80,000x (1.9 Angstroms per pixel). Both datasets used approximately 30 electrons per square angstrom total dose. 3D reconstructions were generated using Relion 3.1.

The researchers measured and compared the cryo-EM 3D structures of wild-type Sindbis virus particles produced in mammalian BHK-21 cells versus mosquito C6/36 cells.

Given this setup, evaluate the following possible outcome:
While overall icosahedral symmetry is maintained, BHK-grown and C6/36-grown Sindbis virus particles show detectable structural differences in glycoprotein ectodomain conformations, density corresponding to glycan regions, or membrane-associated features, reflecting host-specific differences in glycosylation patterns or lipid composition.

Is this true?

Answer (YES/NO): NO